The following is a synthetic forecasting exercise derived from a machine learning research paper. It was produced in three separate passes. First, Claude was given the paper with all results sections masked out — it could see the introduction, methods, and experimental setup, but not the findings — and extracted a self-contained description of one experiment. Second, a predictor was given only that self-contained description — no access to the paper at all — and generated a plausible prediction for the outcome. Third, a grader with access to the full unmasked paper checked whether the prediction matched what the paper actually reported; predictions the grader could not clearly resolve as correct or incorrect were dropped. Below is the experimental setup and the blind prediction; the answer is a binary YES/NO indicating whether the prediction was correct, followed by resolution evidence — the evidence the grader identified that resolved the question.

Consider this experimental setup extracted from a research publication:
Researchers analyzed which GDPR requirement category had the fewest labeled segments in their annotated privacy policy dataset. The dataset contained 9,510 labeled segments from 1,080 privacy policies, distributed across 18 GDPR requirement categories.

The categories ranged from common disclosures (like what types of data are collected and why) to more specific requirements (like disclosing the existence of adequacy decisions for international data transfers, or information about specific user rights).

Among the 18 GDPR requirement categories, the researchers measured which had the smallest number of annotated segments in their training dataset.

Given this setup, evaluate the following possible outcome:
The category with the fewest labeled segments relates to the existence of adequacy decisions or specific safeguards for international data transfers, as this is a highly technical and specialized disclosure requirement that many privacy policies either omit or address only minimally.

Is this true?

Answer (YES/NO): NO